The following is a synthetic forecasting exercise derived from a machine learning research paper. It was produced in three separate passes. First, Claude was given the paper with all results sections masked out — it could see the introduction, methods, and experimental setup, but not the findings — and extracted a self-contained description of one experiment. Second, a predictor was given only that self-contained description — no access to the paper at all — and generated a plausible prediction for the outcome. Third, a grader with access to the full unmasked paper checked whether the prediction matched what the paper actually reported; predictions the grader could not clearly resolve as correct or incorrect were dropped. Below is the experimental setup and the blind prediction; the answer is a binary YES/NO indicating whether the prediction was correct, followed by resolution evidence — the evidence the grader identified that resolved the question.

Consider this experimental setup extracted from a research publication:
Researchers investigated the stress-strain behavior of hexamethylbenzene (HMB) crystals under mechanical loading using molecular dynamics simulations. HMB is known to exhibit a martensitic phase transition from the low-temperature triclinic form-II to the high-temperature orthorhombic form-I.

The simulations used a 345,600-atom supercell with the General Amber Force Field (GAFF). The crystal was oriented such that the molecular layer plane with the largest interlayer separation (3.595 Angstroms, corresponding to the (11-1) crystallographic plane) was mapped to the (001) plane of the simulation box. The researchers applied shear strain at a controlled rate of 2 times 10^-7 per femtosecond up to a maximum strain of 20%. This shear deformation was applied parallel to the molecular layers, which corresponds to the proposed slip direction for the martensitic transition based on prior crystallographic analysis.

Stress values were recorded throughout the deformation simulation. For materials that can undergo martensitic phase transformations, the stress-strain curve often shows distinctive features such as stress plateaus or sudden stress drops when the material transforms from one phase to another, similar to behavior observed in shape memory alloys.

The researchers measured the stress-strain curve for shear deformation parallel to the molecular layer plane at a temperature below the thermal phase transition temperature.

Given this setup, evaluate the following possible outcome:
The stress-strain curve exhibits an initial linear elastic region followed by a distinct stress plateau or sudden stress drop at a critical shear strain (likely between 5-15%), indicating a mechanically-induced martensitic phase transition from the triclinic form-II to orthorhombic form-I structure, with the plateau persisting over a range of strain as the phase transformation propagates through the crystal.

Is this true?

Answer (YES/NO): YES